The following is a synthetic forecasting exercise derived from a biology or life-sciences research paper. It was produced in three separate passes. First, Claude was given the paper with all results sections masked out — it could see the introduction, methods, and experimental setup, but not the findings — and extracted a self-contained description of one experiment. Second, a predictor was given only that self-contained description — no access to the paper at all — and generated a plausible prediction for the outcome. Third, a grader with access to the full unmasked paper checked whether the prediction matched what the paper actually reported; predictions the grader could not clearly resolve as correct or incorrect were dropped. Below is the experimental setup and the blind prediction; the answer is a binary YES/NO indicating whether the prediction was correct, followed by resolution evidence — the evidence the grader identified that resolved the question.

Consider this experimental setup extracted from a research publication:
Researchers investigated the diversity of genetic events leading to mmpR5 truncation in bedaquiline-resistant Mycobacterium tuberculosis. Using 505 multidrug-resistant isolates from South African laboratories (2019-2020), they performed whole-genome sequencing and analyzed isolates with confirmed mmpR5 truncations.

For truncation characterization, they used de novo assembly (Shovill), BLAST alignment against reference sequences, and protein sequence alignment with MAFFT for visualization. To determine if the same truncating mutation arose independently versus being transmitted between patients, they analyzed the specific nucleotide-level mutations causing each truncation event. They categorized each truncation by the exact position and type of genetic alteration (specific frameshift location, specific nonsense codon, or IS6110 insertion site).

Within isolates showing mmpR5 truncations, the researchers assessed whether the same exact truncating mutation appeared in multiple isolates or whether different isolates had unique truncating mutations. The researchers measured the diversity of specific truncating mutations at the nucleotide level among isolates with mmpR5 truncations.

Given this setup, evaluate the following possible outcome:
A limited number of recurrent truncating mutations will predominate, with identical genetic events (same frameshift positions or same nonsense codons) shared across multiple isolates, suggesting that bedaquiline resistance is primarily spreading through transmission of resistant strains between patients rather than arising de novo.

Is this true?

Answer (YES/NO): NO